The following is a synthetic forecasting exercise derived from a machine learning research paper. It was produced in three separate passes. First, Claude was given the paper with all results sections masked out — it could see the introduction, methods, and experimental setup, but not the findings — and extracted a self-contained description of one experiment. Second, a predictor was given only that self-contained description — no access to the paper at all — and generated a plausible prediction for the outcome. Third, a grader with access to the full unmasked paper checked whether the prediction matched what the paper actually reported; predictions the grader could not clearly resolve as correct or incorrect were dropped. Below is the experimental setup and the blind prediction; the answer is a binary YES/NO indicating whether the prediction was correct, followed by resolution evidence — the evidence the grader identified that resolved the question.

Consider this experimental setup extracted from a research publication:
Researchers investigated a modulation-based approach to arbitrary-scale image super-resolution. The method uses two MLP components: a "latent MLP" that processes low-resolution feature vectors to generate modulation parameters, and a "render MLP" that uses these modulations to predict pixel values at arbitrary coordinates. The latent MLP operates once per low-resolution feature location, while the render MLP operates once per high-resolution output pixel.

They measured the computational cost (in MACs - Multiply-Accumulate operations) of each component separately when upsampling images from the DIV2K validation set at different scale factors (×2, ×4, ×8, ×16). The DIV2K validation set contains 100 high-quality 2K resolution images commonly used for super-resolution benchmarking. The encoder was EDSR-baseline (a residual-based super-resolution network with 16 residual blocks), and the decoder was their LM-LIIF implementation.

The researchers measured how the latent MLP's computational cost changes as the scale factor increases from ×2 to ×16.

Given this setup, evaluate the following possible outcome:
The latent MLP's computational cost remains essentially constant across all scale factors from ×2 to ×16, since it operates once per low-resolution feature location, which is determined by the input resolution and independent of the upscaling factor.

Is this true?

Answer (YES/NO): NO